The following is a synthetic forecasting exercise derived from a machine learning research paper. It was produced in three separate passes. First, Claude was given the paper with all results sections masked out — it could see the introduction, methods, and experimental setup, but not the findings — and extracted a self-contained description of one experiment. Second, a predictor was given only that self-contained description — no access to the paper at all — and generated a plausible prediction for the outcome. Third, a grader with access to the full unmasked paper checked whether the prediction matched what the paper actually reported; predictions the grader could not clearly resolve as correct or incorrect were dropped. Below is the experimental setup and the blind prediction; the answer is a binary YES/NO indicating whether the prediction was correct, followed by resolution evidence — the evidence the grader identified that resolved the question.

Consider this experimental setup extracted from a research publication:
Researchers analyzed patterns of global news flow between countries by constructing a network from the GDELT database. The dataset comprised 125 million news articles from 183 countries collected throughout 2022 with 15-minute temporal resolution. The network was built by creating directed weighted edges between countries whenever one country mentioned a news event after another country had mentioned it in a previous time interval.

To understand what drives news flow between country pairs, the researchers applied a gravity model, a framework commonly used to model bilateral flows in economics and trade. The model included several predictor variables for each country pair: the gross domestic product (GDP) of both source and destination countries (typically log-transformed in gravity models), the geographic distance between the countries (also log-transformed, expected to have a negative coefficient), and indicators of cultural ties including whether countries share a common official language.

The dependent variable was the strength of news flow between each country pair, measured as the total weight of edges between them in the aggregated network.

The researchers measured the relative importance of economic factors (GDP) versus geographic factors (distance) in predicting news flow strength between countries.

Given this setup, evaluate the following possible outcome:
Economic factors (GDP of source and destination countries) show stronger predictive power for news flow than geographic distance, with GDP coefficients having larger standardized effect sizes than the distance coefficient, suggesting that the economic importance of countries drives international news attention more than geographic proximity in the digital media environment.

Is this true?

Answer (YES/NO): NO